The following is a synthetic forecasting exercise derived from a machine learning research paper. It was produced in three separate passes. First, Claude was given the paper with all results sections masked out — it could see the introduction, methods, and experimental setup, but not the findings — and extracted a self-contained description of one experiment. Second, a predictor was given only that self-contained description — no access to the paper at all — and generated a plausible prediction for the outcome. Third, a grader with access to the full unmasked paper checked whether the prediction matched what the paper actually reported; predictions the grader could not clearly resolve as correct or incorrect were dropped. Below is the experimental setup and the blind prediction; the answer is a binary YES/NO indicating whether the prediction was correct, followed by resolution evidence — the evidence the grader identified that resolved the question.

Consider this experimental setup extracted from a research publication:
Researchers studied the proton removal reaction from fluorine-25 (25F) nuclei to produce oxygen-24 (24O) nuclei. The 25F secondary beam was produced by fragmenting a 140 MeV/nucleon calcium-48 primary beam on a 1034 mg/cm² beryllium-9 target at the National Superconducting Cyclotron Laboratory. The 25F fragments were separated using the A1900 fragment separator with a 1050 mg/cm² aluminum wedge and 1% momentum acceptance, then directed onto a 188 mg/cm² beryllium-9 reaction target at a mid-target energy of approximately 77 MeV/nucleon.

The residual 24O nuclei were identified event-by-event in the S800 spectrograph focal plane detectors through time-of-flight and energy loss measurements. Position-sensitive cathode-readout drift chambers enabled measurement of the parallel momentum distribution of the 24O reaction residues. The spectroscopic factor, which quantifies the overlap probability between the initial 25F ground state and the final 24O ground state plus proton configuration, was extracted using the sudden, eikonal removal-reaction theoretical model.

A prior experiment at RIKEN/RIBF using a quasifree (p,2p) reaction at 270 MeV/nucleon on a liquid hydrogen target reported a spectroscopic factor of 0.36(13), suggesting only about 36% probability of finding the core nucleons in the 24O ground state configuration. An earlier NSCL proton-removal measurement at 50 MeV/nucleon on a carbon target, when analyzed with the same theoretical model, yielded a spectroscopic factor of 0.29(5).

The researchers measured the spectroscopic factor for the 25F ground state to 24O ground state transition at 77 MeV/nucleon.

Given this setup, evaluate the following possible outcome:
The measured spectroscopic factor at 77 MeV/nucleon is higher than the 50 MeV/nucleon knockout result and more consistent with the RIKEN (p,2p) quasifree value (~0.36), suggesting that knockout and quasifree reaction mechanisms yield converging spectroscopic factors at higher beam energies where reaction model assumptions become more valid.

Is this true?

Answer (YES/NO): NO